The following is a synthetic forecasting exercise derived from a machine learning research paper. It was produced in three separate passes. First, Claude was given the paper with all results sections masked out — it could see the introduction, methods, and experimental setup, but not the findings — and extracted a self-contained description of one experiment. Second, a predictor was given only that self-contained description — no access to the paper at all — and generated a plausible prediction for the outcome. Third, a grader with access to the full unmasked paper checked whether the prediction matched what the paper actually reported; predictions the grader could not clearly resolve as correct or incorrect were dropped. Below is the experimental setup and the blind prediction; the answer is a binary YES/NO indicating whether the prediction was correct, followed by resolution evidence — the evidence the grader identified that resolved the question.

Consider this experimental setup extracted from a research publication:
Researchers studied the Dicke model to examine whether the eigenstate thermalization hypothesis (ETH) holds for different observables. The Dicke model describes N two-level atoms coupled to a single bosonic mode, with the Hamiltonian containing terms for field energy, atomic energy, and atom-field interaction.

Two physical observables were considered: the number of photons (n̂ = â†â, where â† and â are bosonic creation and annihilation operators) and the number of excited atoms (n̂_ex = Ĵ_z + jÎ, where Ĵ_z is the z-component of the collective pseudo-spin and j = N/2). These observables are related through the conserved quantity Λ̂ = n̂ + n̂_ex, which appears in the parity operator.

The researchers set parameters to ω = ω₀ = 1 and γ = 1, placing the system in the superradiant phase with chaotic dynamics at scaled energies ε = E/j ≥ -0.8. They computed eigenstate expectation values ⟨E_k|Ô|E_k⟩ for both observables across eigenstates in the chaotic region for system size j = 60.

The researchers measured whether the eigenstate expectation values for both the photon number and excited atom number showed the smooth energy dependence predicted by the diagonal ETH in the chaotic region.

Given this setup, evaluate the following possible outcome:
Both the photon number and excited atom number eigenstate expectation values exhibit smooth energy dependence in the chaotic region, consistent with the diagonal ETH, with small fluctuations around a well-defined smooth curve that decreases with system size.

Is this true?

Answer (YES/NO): YES